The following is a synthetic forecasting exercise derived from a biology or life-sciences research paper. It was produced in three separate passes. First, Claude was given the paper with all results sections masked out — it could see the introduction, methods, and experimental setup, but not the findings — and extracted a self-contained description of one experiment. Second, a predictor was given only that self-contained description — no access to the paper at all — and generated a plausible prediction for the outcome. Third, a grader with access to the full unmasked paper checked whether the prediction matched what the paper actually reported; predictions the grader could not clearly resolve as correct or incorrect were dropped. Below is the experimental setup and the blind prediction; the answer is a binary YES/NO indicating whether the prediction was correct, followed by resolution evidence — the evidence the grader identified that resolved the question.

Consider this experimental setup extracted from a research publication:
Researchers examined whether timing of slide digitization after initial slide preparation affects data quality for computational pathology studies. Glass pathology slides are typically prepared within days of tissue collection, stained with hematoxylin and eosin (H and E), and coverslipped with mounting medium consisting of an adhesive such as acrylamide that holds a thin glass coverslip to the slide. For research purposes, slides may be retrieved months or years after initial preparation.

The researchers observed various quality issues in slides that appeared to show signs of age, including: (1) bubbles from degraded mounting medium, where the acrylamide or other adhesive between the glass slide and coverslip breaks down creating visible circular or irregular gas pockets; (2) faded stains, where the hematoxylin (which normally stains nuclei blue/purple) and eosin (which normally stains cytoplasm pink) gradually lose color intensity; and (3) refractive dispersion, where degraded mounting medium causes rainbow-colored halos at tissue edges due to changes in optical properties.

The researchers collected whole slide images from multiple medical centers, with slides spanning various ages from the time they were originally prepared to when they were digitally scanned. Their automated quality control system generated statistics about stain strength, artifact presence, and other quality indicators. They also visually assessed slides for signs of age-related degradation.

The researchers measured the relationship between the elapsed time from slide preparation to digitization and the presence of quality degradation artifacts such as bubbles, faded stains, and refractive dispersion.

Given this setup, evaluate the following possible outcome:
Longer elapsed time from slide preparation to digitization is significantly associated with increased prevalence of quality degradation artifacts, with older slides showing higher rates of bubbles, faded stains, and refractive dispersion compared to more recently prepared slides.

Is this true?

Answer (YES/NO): NO